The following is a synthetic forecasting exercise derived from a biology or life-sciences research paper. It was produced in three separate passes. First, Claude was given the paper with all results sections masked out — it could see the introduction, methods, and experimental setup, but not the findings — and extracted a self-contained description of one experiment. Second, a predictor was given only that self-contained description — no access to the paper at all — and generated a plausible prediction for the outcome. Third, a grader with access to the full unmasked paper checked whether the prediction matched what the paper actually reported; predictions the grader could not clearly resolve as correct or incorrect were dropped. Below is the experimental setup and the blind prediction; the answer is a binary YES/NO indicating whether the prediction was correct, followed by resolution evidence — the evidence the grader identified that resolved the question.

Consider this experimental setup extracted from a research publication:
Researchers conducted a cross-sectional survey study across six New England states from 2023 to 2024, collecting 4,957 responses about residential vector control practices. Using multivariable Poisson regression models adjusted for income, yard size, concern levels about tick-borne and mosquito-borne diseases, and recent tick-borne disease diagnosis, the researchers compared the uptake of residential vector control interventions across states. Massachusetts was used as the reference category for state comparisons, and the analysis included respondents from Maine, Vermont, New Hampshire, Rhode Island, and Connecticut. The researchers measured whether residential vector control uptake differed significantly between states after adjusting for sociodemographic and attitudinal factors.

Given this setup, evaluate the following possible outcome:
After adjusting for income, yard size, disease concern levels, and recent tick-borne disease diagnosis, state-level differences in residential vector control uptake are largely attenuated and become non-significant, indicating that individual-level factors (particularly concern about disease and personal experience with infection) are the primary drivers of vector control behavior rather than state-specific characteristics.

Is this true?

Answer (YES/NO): NO